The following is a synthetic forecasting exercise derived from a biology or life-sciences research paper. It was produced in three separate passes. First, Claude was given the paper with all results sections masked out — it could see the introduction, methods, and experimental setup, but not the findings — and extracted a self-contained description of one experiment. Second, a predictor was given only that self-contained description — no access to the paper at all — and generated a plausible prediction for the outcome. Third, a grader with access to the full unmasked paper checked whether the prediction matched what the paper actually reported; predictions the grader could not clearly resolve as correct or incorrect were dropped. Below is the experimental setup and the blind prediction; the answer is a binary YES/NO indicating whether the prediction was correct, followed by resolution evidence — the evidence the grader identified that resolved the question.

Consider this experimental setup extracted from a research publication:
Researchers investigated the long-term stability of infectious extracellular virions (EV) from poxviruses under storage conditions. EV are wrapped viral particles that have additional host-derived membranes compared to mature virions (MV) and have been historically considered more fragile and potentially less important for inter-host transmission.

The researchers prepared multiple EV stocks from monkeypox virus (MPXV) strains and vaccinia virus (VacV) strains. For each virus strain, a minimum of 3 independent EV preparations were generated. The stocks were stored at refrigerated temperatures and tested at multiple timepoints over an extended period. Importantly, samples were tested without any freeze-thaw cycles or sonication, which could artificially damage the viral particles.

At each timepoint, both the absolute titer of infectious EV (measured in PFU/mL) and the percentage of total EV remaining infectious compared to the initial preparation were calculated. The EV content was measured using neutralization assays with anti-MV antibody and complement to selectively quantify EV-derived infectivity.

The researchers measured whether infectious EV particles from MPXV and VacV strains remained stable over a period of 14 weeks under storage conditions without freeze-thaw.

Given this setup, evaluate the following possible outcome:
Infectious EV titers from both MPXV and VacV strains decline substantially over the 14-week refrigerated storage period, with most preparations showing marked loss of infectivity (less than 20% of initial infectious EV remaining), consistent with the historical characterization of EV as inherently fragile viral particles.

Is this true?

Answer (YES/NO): NO